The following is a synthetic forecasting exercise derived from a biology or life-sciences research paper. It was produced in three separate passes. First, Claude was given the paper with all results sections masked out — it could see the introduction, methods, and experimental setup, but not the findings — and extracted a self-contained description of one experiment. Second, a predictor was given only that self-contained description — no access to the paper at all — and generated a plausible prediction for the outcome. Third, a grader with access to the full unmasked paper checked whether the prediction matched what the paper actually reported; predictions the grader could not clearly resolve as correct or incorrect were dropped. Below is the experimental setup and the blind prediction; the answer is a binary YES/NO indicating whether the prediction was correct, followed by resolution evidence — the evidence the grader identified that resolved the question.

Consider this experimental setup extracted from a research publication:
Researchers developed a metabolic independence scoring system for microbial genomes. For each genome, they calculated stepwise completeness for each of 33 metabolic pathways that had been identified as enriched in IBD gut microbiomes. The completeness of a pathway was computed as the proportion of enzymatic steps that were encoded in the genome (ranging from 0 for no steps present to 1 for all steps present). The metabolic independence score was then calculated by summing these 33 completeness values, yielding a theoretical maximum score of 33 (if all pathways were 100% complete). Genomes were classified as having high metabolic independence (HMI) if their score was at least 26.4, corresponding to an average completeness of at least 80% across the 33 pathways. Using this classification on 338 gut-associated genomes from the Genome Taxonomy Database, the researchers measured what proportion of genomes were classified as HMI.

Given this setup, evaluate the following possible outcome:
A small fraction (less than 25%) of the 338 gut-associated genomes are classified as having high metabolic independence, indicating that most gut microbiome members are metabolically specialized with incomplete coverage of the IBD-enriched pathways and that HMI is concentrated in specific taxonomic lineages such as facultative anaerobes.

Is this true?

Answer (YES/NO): YES